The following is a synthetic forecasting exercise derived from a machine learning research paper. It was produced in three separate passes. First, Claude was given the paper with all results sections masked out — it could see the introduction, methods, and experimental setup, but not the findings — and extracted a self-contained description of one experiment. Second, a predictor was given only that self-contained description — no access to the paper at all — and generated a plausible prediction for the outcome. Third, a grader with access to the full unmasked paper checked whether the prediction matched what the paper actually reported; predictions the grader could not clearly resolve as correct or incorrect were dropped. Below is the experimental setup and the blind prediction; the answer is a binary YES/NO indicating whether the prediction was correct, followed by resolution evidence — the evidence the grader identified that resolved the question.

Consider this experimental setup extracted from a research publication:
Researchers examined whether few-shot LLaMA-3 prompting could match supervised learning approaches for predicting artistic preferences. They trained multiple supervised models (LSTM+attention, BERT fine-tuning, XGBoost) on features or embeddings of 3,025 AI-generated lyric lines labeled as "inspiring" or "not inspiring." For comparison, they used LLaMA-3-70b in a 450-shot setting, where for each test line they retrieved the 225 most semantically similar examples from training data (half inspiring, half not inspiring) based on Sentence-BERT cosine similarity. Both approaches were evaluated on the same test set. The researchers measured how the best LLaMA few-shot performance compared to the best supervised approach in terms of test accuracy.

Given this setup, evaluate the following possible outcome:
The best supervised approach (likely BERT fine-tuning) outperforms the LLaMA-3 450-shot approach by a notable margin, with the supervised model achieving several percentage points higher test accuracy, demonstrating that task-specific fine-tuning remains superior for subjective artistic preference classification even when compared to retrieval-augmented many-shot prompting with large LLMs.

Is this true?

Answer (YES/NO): NO